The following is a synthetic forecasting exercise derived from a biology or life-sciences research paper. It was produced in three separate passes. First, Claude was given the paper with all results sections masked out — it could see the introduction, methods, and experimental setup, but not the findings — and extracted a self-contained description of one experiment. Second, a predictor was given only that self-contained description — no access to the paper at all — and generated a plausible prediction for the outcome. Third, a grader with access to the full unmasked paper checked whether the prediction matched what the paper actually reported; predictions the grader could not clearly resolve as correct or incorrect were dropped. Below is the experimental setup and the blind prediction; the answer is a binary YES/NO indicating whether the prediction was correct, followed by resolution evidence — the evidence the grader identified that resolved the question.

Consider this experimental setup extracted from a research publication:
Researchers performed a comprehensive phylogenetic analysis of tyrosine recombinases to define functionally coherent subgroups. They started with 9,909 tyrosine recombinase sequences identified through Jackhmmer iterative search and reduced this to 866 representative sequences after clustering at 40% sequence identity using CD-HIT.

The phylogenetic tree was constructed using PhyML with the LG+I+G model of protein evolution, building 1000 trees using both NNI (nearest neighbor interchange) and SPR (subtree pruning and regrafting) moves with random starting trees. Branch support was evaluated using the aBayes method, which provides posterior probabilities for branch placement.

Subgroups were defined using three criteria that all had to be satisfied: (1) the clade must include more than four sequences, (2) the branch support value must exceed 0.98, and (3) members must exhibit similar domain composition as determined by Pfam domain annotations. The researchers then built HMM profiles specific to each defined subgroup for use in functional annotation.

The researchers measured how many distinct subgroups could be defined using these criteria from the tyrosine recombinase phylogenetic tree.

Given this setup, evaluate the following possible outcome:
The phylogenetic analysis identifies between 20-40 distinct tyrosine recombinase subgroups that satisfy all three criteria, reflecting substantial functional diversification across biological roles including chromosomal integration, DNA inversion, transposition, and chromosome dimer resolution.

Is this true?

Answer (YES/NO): YES